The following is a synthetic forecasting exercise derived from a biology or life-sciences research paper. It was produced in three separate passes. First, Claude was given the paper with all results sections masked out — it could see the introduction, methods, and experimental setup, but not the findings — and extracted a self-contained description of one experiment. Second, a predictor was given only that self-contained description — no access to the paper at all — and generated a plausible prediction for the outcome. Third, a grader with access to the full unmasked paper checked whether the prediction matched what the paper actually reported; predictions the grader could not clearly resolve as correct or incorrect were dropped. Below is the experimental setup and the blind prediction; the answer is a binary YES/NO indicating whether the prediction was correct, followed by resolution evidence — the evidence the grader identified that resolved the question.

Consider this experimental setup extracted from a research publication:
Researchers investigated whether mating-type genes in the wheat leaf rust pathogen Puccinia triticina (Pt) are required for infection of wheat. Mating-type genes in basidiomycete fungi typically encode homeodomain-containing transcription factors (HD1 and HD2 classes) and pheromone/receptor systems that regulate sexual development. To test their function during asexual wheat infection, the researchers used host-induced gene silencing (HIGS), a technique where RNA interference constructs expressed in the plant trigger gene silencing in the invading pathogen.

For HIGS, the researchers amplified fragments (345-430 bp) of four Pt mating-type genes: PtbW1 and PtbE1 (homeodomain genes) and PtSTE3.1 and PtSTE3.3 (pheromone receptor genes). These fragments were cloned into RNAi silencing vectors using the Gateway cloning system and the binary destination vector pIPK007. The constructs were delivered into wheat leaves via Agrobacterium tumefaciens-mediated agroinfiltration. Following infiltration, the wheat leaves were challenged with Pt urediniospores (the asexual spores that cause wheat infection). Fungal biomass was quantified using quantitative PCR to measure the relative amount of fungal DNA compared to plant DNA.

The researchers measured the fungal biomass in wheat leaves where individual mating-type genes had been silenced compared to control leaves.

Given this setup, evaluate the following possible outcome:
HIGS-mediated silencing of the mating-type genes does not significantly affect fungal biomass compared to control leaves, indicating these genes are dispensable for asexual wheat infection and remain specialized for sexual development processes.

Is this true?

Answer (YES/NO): NO